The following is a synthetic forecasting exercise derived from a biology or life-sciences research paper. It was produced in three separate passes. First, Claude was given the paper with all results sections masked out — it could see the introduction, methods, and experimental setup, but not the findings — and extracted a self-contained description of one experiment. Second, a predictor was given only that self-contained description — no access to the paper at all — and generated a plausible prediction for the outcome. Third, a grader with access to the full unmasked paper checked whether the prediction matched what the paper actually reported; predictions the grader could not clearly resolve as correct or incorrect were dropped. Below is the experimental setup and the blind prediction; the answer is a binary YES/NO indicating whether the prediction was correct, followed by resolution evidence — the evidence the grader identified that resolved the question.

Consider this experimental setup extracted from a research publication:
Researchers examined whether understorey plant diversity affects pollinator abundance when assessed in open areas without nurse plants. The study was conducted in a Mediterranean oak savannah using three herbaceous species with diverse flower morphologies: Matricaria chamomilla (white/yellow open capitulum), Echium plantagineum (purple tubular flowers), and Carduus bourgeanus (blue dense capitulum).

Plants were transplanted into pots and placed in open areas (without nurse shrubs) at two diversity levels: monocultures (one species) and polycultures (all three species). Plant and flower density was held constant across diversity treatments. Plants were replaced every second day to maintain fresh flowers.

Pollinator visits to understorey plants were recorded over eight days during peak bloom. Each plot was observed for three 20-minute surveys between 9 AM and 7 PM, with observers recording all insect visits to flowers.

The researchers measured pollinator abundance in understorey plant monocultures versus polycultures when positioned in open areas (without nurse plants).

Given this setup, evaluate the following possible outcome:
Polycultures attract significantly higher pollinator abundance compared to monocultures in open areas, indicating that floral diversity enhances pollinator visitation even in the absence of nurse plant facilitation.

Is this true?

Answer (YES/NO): YES